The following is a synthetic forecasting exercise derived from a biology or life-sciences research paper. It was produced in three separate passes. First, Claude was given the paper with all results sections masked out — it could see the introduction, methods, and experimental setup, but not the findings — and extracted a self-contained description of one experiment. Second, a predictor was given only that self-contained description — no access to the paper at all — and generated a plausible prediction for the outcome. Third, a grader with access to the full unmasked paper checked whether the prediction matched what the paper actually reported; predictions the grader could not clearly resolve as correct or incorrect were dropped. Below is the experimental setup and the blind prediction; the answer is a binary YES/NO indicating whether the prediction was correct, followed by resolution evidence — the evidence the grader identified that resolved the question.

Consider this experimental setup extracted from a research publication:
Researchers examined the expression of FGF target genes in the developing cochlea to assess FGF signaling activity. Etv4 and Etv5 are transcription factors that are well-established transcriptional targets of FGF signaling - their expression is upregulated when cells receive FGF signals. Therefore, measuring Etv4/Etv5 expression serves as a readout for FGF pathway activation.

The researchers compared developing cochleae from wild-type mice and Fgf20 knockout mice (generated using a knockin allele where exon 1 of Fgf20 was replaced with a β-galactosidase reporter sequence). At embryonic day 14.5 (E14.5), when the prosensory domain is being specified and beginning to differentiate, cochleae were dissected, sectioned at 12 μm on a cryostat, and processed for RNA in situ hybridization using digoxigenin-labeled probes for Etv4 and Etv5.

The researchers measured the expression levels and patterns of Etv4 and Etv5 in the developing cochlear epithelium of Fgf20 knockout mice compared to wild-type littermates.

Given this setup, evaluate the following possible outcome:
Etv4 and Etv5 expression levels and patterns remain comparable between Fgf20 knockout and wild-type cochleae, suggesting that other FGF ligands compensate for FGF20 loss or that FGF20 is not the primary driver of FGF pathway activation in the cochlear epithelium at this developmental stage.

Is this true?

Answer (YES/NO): NO